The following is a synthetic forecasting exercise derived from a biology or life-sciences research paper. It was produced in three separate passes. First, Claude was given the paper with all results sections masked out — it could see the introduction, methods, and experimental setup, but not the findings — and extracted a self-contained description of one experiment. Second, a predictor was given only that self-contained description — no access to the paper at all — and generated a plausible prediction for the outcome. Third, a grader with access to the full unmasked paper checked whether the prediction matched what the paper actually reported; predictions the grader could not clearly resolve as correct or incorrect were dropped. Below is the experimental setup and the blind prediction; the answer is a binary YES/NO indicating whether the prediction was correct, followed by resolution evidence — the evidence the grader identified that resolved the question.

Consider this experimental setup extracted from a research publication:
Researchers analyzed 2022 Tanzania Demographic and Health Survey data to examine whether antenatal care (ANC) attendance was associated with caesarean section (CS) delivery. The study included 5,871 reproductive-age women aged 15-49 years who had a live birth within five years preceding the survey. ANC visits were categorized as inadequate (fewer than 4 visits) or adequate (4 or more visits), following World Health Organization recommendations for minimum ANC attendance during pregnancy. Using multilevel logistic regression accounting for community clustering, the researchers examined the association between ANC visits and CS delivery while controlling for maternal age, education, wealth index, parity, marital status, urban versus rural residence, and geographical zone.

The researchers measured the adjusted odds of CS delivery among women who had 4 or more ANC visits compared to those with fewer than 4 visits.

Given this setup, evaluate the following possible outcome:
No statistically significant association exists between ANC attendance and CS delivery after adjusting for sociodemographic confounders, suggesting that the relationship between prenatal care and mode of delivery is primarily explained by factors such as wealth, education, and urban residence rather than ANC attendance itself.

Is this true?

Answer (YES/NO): NO